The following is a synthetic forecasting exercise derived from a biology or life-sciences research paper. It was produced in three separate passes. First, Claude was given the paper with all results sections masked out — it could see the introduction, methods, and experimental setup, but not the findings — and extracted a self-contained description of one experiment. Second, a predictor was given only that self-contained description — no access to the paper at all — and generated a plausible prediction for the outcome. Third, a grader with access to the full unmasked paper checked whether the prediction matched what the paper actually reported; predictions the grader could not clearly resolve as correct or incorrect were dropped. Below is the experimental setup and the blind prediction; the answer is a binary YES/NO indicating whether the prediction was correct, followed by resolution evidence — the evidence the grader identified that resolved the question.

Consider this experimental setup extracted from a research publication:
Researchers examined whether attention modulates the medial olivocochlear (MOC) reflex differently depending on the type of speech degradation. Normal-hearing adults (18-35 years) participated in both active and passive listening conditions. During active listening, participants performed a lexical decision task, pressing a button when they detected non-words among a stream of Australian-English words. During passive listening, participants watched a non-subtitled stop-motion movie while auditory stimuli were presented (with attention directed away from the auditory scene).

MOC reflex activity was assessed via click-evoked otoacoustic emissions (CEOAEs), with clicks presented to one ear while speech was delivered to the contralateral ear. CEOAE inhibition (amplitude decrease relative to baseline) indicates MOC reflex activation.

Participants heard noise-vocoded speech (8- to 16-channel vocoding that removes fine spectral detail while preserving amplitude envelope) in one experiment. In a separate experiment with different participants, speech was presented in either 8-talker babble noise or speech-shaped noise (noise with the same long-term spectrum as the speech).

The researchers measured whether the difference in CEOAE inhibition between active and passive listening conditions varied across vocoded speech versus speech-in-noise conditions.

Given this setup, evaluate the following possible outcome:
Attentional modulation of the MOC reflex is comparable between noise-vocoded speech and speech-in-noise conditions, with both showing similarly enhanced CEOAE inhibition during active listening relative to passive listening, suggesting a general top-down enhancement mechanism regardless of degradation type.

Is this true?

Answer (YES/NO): NO